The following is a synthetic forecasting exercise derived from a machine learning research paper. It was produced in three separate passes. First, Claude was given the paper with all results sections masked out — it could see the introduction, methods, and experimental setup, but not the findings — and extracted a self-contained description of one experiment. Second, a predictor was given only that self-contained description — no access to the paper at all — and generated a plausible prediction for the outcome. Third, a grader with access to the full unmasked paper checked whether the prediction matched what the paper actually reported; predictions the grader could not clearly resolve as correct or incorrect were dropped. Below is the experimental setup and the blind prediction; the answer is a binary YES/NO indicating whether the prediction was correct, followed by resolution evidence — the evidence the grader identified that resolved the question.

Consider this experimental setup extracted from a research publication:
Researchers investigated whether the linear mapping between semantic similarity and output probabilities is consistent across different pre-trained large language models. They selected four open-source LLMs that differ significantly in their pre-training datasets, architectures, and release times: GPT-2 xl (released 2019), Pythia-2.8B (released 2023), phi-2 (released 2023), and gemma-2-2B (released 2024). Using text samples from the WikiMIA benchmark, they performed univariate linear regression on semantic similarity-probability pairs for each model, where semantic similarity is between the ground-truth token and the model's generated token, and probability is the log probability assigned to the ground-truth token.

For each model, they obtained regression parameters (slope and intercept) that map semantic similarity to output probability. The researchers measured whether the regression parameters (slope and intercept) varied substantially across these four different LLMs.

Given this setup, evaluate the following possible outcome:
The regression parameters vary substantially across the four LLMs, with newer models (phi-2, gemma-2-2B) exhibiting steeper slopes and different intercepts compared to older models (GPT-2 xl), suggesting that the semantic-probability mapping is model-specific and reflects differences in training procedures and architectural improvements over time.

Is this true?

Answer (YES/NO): NO